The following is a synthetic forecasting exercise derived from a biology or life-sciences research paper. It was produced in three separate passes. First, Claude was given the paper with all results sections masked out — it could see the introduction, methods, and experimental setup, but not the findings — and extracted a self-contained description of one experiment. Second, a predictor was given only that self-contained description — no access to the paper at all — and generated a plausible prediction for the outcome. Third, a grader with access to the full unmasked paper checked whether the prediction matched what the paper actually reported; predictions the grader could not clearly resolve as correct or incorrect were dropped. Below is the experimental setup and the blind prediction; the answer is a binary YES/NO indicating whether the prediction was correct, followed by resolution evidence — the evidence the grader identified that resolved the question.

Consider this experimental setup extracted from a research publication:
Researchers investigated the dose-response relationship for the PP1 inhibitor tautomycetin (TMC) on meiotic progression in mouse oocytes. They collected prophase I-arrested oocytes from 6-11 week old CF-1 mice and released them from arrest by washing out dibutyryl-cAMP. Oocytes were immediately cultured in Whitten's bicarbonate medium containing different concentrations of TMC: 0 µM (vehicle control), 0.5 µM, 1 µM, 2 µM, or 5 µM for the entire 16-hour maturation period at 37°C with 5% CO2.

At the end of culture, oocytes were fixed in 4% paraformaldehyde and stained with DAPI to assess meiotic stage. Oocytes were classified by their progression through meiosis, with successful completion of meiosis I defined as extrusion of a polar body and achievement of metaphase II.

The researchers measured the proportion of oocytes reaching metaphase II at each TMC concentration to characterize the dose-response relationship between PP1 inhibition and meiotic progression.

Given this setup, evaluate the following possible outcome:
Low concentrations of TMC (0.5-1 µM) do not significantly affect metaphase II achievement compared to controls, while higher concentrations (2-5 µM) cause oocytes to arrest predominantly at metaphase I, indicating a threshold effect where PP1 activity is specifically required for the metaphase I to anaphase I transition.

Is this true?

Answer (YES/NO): NO